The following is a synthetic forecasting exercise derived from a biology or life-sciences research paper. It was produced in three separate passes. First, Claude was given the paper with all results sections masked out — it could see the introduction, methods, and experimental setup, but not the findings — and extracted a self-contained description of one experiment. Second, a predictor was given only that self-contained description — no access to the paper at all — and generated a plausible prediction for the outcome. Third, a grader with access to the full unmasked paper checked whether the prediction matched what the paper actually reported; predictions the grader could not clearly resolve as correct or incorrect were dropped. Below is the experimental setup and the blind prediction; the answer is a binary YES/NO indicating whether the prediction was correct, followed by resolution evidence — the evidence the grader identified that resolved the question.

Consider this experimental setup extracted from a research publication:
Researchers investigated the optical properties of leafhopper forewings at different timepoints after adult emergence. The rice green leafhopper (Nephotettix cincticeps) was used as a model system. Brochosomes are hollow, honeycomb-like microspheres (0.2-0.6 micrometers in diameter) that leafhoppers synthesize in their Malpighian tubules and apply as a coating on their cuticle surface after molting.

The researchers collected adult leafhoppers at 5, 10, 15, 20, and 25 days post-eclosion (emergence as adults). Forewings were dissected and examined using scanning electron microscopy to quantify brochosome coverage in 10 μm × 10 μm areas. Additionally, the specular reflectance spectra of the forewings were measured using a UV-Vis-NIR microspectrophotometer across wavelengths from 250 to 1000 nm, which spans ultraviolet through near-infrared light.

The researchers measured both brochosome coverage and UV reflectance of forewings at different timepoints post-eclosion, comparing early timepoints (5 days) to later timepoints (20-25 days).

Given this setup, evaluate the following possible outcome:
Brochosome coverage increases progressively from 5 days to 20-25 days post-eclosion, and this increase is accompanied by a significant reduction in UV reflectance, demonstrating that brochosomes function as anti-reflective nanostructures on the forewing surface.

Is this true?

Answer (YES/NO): NO